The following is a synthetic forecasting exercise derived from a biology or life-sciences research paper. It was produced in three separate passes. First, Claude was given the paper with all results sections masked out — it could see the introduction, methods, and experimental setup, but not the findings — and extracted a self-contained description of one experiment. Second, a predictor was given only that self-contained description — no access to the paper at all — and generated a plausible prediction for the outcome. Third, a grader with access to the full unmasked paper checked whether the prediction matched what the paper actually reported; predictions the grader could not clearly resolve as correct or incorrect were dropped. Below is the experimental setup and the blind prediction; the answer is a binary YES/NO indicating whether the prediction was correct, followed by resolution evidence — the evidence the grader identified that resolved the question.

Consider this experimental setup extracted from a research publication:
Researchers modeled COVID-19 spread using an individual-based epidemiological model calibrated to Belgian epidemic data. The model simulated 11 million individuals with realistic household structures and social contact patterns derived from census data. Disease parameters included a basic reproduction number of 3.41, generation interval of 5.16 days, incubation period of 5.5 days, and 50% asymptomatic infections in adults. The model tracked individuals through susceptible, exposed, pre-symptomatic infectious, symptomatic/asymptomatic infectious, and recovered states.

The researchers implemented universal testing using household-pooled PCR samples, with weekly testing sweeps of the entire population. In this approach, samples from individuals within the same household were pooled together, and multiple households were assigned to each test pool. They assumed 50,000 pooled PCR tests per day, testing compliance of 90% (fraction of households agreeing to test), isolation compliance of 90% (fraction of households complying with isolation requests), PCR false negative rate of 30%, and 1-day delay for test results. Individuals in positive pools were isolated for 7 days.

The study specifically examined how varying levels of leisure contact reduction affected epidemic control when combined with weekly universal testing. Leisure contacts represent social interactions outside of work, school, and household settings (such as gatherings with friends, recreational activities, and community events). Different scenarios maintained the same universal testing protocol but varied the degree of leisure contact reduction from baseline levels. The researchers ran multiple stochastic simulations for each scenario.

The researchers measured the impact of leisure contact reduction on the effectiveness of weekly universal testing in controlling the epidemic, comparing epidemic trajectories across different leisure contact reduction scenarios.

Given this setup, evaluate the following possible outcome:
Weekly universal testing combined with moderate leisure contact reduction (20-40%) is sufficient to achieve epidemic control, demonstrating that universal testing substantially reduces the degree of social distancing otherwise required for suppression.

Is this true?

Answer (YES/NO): NO